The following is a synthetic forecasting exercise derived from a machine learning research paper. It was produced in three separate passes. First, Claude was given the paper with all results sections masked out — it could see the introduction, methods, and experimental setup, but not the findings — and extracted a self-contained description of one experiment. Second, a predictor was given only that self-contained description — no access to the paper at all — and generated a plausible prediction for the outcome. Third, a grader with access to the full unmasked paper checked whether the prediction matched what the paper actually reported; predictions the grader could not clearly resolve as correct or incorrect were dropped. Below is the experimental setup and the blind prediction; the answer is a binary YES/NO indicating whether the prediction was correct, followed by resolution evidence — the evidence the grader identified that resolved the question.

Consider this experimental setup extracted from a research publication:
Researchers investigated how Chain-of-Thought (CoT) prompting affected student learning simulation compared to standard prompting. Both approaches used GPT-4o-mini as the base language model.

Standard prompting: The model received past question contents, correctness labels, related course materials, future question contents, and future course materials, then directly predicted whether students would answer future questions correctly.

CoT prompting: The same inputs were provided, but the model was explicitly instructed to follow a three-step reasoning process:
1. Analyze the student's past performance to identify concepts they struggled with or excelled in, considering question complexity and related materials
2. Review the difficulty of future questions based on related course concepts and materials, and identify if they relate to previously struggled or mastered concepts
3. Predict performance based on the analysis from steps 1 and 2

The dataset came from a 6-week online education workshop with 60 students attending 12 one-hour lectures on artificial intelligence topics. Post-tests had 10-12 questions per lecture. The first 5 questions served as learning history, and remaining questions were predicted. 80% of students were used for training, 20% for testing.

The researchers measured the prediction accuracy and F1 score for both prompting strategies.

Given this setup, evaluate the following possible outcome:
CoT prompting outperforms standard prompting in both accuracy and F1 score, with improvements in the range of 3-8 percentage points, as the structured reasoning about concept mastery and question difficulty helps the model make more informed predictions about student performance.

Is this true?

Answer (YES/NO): NO